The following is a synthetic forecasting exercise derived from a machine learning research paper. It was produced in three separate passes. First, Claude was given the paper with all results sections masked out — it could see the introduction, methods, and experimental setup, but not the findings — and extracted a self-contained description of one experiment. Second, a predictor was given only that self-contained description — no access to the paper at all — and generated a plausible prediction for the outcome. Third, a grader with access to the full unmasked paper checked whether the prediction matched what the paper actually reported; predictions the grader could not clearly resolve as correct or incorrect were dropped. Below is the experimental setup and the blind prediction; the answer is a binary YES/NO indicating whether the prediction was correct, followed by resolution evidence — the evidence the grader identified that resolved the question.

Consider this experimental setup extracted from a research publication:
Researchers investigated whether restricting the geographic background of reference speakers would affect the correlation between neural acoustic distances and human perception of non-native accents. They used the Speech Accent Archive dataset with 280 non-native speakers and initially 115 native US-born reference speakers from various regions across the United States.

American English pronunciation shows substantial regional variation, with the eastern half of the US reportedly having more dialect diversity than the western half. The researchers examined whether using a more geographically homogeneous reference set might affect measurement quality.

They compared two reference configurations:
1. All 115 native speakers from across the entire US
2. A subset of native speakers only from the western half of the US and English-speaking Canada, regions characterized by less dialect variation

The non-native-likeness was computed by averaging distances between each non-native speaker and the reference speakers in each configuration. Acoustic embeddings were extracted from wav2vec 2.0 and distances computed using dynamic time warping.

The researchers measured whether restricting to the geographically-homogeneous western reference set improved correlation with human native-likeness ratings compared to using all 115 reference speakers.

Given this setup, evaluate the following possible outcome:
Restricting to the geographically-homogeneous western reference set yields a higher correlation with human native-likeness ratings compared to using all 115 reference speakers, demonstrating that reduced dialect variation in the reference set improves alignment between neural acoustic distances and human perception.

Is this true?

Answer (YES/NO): NO